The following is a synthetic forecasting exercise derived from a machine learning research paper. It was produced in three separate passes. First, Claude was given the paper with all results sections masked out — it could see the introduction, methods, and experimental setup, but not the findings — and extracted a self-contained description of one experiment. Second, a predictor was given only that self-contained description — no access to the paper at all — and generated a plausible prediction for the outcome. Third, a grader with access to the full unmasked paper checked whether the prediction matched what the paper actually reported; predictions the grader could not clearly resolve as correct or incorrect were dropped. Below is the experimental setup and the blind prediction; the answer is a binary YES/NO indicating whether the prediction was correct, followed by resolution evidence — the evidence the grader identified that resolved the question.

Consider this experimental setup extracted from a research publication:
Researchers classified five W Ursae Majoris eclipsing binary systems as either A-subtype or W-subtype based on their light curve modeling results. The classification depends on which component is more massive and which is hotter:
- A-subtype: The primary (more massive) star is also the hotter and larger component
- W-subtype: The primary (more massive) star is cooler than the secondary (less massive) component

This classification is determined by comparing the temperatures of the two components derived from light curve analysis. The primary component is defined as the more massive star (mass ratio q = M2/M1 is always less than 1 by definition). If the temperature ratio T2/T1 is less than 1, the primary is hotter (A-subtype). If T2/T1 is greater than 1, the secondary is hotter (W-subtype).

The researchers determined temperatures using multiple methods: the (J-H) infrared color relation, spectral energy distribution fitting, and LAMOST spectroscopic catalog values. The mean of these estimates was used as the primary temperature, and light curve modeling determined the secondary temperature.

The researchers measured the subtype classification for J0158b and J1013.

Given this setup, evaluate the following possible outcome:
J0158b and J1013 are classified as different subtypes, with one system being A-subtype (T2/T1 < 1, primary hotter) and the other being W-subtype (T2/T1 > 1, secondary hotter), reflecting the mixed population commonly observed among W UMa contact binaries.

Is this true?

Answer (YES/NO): YES